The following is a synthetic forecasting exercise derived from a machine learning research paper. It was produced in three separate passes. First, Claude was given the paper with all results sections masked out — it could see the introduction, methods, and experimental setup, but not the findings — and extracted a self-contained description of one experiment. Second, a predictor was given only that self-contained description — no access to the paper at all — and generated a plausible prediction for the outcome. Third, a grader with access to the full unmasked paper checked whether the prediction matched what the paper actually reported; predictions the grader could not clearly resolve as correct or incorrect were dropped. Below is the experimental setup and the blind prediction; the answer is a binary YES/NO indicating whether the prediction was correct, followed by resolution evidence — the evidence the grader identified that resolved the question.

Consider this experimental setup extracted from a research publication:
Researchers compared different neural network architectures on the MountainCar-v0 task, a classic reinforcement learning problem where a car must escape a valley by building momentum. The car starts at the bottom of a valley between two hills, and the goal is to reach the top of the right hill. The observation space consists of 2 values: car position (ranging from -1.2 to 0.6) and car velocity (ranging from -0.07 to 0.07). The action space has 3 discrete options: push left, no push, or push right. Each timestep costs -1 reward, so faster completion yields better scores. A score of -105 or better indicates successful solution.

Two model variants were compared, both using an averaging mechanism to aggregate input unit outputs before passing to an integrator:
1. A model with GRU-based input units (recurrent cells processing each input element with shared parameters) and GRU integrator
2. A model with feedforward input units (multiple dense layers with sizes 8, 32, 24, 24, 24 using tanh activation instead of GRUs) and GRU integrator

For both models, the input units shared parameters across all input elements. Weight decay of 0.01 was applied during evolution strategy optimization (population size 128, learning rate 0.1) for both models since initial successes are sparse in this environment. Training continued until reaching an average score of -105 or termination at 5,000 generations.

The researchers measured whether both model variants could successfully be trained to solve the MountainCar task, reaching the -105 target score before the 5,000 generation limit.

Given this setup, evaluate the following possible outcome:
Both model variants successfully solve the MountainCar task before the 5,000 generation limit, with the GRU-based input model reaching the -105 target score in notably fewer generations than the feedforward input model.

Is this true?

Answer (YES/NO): NO